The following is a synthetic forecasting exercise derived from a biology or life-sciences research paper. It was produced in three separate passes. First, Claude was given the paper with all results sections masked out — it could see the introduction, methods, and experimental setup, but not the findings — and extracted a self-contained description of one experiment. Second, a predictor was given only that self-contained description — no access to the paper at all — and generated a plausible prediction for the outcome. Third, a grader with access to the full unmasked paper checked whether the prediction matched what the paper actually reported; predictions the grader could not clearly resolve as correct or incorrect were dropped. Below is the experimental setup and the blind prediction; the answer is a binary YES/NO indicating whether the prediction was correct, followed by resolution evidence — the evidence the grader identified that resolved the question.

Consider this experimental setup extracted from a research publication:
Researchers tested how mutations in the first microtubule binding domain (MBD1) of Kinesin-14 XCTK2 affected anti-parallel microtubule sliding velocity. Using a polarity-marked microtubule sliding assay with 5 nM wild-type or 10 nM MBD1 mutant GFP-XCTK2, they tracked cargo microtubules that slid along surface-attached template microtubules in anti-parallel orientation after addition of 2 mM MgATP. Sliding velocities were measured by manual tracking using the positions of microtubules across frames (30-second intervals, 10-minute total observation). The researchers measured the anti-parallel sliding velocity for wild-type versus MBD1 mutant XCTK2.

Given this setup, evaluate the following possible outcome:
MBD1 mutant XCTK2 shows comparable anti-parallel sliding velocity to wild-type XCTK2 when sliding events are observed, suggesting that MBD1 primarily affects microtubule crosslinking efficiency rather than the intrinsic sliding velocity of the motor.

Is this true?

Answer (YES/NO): YES